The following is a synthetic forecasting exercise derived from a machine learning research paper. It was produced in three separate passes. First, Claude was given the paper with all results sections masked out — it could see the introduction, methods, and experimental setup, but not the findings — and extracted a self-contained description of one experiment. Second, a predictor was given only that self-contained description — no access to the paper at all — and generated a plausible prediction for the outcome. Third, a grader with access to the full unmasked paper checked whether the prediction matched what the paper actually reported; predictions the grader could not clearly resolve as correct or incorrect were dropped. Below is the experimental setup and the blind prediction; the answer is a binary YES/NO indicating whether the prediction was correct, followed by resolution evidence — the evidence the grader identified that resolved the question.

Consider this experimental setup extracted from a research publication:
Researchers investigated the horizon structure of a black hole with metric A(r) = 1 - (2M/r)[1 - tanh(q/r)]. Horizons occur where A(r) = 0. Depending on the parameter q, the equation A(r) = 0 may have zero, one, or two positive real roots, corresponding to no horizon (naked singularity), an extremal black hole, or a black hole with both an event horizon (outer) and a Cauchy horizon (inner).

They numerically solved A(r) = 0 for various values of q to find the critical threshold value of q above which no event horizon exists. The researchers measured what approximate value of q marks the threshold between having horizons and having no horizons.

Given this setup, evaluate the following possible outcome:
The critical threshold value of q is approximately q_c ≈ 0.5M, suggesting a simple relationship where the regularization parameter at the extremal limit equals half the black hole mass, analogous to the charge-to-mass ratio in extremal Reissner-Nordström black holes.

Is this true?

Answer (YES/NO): NO